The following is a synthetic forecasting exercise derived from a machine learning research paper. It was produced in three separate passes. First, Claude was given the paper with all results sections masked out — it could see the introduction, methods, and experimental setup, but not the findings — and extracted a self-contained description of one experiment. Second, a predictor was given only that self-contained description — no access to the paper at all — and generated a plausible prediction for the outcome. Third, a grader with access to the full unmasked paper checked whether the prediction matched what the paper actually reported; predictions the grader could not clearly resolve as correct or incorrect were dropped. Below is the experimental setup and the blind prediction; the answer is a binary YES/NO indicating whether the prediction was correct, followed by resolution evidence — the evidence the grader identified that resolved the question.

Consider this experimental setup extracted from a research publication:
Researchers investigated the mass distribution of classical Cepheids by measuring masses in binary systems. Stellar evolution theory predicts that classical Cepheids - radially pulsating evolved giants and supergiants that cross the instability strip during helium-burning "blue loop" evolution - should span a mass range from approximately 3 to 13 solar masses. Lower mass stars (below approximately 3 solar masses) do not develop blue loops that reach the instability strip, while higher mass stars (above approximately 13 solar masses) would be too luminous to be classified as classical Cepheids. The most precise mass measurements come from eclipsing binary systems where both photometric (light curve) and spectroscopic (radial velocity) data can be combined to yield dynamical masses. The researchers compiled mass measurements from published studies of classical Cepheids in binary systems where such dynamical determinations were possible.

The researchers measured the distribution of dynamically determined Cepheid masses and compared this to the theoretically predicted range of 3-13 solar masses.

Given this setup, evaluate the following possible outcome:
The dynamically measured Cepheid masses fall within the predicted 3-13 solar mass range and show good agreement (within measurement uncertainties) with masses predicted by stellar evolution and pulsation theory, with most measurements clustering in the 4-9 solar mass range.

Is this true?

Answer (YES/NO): NO